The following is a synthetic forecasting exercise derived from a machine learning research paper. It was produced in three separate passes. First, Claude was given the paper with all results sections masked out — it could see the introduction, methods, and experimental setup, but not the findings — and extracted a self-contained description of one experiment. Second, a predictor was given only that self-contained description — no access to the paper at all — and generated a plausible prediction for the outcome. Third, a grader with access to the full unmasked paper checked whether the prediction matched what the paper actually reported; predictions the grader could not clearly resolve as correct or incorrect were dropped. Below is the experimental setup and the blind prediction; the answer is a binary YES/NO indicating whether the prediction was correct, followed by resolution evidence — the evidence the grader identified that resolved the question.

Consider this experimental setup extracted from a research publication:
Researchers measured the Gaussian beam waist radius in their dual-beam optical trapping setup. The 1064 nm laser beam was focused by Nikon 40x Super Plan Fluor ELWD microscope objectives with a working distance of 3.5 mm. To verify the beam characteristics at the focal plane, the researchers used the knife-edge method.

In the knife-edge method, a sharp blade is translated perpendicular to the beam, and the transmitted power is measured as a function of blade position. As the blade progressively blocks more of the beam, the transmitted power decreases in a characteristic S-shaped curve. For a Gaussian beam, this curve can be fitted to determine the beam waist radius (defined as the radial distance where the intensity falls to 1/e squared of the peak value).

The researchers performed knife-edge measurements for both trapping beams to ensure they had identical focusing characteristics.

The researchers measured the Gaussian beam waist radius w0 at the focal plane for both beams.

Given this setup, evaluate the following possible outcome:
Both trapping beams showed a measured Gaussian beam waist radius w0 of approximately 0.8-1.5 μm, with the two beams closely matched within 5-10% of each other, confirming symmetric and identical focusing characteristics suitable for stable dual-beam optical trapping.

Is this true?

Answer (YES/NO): YES